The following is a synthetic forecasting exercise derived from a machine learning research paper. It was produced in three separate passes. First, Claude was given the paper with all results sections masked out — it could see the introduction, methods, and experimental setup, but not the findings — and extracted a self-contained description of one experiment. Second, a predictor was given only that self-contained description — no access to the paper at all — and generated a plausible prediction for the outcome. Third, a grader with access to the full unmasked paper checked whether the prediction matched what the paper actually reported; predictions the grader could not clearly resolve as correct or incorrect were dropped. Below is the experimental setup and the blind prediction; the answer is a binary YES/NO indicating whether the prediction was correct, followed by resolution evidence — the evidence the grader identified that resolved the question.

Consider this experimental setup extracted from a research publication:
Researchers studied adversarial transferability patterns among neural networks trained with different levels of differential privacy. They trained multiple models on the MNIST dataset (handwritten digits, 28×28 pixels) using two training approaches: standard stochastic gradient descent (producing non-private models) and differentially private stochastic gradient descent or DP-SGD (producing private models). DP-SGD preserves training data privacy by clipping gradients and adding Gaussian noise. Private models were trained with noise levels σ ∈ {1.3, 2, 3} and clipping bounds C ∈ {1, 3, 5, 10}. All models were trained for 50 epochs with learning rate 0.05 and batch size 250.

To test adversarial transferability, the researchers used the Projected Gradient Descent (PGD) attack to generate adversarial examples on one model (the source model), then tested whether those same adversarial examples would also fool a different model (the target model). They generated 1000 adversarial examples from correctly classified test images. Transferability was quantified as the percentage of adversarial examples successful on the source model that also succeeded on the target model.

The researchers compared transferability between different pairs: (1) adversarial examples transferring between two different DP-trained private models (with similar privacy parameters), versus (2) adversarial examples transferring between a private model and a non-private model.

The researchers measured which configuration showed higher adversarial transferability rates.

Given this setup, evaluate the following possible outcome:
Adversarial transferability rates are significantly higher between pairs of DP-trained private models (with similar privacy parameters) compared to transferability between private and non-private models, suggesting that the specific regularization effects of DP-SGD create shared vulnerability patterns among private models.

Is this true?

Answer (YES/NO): YES